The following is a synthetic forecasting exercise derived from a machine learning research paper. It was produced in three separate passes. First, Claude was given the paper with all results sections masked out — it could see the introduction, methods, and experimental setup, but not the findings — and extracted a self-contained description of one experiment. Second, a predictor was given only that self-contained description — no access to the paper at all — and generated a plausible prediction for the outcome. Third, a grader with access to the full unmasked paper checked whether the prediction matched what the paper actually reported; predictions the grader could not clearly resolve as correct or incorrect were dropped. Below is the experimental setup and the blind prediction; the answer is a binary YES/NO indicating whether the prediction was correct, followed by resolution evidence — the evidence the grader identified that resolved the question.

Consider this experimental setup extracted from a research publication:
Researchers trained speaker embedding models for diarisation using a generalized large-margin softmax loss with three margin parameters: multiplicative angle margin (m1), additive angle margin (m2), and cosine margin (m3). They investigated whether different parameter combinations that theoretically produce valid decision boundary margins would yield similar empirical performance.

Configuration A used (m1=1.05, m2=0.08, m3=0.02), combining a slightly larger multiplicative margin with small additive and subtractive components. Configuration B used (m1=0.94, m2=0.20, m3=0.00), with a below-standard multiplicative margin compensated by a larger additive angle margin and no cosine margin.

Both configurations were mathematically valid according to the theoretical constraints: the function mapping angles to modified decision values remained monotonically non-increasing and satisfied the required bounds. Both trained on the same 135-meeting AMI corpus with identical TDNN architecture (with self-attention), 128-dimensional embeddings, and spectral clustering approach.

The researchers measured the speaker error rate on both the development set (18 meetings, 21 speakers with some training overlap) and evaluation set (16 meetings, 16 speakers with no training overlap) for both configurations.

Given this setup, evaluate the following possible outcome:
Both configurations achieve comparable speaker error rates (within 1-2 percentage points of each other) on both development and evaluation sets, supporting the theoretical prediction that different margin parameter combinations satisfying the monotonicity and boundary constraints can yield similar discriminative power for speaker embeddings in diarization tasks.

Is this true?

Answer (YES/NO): YES